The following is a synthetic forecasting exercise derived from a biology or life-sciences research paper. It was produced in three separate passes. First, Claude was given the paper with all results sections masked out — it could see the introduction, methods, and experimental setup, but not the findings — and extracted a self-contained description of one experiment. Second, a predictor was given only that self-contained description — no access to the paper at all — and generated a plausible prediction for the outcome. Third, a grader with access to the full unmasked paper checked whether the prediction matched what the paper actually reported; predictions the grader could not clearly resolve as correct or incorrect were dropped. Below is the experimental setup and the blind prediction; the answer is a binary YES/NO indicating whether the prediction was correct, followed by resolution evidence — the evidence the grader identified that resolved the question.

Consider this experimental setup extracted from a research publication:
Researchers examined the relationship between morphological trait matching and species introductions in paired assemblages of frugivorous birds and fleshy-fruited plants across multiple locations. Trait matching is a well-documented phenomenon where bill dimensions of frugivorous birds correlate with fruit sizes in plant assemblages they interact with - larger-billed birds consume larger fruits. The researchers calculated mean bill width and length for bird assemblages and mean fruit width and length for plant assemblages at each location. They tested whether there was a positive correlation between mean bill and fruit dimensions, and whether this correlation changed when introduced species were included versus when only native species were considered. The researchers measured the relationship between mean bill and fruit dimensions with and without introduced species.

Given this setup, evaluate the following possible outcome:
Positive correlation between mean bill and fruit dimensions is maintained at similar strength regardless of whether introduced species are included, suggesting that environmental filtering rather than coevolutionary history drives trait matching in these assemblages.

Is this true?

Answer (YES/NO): NO